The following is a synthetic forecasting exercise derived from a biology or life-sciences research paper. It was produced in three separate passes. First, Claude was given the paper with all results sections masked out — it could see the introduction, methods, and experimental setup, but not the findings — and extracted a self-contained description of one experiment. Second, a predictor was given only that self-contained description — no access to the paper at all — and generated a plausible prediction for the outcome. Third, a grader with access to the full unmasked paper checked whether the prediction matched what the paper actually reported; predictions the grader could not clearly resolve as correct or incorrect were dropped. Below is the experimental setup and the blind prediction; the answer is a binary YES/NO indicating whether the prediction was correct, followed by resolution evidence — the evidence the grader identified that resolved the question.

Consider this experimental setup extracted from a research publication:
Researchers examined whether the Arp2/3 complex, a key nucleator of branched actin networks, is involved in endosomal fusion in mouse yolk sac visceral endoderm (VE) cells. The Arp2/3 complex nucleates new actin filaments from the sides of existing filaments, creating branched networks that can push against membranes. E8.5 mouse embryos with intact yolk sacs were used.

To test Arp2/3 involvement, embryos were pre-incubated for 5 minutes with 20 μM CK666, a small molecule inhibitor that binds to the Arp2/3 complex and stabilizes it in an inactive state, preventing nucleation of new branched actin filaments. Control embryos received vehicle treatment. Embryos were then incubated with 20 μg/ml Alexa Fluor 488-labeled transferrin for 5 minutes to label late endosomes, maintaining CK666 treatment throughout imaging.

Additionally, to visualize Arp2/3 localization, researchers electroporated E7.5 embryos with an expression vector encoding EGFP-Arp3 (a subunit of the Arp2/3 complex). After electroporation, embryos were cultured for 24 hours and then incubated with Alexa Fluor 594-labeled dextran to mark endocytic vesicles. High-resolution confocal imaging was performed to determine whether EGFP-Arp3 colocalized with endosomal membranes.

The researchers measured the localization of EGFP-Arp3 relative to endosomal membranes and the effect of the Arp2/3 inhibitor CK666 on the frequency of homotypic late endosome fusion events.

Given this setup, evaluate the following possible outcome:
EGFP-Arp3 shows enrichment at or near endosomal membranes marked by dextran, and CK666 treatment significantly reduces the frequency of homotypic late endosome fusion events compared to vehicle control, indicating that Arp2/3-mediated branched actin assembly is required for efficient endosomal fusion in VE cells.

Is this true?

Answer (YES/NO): YES